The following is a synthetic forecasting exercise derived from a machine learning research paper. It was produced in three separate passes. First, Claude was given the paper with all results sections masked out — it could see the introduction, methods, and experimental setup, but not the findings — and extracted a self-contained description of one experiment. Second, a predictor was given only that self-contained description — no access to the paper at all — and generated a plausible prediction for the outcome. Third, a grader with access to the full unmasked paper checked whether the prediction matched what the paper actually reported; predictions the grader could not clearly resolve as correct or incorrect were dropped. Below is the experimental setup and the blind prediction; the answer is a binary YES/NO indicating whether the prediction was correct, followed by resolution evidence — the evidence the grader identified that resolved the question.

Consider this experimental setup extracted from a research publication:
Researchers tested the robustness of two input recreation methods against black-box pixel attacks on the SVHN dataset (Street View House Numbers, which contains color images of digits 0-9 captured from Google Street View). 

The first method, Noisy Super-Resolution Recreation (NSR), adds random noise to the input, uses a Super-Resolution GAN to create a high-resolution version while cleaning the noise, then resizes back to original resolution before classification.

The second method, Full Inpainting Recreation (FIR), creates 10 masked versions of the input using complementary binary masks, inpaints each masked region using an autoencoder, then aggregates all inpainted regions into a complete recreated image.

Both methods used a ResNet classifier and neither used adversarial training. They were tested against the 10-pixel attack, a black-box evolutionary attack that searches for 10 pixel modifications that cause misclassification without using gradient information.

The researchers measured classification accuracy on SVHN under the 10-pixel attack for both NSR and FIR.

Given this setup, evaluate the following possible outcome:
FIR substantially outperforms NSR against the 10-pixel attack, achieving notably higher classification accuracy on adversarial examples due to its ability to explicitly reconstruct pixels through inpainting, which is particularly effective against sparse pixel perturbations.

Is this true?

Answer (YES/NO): NO